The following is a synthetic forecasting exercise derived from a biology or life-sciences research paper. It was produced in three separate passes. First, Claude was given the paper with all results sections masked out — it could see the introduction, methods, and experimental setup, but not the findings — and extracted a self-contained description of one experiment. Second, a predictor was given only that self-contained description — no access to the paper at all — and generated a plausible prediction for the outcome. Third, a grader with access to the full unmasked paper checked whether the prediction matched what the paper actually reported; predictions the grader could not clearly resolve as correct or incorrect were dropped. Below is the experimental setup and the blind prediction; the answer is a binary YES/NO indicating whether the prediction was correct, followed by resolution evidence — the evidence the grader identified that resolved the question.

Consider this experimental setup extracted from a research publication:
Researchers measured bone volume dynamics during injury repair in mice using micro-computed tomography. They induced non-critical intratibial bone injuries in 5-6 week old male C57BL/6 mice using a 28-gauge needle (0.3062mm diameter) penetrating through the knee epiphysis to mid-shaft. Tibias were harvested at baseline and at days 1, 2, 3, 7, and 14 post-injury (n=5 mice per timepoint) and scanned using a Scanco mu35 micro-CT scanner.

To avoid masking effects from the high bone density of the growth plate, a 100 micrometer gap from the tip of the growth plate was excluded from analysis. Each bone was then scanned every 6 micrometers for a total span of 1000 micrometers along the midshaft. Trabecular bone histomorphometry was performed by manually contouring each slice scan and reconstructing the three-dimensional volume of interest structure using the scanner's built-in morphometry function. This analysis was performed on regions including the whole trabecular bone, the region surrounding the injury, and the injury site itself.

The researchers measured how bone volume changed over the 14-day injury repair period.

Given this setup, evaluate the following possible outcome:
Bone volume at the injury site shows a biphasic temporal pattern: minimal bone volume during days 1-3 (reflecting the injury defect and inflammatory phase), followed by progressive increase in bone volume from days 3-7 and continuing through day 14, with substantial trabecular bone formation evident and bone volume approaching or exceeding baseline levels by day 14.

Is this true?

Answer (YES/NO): NO